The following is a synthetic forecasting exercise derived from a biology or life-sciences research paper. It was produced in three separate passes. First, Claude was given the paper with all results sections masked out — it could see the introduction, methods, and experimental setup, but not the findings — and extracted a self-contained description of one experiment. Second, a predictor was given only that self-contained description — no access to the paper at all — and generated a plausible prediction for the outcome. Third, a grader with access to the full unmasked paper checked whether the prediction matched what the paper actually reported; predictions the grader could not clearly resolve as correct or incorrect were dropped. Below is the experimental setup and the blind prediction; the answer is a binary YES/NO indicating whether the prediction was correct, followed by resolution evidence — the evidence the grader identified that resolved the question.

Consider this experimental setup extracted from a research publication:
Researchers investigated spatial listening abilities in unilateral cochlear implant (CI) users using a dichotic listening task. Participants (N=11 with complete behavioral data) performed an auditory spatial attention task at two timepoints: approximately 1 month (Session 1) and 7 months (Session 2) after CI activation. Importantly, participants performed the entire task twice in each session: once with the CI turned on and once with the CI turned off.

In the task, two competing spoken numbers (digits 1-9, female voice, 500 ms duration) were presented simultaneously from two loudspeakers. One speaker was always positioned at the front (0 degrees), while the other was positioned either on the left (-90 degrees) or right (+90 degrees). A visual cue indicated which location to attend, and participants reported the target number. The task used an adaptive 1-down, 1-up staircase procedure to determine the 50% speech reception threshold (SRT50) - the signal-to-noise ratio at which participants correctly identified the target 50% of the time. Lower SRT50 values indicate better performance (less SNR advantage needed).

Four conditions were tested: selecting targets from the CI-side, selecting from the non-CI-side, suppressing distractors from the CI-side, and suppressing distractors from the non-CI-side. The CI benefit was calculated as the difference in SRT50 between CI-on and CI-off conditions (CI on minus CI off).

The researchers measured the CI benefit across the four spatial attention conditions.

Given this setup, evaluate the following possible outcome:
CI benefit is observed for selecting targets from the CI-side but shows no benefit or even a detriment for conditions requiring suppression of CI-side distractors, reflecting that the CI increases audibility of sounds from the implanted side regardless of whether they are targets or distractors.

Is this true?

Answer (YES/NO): NO